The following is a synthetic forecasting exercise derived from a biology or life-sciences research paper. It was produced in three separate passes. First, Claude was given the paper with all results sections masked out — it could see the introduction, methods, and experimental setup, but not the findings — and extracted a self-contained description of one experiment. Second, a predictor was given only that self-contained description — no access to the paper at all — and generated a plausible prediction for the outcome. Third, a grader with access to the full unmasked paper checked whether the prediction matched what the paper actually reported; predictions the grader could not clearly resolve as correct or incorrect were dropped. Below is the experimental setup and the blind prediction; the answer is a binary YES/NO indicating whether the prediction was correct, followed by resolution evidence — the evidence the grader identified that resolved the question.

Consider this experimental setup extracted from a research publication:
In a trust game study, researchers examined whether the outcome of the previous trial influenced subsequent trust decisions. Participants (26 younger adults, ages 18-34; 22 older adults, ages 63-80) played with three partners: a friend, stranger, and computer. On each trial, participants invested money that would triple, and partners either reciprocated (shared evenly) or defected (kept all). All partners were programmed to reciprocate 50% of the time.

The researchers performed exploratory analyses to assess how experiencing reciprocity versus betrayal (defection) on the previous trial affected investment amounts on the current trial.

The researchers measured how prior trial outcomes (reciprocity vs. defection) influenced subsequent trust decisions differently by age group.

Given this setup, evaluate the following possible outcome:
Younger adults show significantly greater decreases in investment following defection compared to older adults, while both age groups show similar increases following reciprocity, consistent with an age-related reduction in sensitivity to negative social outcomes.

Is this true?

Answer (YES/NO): NO